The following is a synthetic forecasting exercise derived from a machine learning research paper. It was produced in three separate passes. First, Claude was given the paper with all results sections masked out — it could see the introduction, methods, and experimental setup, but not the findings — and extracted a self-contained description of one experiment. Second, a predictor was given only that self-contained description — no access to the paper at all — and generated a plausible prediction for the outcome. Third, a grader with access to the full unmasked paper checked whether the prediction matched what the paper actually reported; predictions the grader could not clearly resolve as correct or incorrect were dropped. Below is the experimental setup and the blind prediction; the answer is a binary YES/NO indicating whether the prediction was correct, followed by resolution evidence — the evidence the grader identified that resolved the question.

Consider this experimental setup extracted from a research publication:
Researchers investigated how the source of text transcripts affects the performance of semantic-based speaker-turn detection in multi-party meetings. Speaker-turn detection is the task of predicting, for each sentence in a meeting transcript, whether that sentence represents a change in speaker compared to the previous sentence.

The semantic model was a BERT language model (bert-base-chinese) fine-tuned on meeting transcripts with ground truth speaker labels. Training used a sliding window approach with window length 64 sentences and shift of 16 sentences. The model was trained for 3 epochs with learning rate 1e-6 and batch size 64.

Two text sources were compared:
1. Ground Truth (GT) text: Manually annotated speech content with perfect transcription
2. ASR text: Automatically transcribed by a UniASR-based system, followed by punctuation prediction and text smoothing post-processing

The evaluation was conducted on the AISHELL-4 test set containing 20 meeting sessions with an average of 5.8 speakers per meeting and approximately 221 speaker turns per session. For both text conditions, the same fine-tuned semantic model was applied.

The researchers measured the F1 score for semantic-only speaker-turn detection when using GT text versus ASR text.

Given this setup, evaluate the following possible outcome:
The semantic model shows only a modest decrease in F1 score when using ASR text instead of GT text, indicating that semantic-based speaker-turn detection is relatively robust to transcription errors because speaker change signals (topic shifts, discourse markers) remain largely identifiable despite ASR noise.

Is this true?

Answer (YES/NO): NO